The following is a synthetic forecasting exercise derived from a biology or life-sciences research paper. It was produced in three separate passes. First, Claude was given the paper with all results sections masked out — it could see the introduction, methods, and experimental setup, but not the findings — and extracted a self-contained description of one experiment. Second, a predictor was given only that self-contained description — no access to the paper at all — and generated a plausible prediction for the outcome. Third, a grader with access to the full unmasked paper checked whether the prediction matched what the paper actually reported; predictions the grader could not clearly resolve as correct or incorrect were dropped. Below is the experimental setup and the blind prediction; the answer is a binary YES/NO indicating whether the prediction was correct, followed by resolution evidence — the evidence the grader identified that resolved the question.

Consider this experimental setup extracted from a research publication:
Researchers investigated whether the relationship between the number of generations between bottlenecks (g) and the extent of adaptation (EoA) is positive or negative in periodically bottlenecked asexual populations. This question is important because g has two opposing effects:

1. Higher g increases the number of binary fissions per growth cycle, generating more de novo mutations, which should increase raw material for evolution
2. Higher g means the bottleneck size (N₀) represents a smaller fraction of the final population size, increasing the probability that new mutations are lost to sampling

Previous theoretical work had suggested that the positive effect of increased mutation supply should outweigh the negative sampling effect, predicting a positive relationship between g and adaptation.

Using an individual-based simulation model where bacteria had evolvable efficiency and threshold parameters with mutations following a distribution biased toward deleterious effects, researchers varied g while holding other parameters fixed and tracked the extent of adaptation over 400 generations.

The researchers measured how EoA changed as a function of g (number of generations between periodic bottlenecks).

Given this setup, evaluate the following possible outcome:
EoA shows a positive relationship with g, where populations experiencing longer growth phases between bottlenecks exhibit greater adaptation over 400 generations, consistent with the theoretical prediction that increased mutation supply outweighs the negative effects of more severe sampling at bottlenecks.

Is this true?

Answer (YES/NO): NO